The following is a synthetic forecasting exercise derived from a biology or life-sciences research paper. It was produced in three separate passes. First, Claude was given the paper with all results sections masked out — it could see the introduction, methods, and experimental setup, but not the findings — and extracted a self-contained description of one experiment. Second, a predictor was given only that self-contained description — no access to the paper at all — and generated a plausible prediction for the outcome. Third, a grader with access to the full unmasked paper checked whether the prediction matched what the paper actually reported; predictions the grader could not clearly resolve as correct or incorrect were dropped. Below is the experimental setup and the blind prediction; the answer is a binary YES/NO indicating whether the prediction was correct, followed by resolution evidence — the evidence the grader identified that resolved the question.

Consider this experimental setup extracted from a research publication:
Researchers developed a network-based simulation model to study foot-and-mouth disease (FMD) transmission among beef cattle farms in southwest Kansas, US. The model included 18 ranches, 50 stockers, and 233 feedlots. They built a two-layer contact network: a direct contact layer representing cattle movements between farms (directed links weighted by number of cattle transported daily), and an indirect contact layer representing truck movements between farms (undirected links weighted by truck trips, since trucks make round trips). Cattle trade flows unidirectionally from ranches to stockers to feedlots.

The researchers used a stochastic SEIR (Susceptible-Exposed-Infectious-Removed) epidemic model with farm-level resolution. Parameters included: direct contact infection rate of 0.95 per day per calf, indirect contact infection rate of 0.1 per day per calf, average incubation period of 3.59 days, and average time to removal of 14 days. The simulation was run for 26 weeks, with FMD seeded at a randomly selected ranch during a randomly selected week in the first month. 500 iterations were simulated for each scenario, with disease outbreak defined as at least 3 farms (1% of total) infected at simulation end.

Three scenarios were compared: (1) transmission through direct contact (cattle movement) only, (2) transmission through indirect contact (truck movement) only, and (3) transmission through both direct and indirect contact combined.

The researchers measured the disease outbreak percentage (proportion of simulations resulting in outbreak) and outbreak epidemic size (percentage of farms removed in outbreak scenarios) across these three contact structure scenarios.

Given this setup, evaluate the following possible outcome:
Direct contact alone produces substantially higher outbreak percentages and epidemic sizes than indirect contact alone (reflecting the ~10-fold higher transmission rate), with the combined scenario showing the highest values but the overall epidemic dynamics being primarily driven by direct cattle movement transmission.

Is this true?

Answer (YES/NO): NO